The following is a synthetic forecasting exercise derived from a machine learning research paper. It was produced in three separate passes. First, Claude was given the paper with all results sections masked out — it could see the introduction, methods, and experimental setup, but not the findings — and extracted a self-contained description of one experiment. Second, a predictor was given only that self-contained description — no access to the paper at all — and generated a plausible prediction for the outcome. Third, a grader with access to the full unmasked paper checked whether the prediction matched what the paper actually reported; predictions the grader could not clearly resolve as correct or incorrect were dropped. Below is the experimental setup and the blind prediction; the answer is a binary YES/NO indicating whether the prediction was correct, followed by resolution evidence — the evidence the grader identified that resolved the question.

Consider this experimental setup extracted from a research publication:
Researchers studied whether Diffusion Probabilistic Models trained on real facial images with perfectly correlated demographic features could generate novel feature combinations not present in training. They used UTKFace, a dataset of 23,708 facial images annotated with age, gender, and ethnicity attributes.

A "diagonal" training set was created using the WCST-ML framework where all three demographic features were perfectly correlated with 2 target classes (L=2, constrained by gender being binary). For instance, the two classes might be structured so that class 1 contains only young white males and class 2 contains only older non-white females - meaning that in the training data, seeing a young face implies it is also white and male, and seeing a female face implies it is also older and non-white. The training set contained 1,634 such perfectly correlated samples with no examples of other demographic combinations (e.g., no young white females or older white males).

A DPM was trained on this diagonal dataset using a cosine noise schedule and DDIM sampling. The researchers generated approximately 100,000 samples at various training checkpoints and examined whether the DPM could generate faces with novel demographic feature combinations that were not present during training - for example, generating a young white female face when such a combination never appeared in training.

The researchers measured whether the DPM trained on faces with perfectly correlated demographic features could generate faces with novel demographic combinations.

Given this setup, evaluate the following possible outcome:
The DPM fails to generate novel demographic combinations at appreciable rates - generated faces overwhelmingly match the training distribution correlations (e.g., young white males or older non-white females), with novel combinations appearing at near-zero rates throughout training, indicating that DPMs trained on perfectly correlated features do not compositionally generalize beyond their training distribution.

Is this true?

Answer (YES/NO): NO